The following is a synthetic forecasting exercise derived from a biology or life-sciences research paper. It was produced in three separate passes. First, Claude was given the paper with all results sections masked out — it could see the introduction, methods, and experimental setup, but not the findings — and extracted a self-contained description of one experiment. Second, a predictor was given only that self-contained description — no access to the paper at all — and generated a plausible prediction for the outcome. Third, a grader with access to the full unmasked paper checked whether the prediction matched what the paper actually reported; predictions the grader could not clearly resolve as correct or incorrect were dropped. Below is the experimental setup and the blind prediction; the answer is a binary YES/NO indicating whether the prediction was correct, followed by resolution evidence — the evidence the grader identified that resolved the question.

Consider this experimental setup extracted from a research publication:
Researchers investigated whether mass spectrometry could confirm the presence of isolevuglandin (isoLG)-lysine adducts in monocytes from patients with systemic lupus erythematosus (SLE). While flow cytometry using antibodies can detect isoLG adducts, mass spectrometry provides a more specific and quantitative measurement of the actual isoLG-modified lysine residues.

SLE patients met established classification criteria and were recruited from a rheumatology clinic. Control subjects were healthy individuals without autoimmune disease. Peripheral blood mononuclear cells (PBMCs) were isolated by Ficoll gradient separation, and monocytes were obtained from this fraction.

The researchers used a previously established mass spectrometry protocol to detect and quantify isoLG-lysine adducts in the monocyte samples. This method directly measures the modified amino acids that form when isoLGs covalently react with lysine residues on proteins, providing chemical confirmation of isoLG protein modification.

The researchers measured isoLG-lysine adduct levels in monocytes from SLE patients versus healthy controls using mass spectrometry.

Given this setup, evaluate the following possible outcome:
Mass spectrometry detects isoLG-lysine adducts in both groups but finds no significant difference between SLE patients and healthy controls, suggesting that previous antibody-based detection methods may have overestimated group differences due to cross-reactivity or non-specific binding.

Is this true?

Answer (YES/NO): NO